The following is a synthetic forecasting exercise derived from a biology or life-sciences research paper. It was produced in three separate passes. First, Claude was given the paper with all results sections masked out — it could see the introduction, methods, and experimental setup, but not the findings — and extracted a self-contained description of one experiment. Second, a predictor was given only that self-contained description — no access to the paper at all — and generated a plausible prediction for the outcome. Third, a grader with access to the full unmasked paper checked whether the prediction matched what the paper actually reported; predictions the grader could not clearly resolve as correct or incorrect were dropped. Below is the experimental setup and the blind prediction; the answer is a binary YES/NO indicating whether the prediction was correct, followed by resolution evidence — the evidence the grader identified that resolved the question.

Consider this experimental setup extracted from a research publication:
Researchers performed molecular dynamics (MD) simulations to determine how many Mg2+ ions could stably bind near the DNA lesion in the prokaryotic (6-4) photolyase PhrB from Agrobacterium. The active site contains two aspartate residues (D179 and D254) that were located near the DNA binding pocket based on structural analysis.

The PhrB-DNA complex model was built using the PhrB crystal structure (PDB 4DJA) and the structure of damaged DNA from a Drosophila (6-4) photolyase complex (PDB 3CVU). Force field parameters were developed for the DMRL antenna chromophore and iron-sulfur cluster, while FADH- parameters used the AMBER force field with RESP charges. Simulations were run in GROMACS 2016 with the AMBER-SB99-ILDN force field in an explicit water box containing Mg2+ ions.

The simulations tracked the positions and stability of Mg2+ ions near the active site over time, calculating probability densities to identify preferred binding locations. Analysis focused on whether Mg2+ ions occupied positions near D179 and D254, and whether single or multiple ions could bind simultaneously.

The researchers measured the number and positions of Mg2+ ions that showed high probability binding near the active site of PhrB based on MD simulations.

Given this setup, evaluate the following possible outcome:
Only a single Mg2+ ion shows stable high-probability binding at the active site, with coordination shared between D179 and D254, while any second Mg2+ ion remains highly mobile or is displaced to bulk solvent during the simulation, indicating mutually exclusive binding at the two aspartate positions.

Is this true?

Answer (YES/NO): NO